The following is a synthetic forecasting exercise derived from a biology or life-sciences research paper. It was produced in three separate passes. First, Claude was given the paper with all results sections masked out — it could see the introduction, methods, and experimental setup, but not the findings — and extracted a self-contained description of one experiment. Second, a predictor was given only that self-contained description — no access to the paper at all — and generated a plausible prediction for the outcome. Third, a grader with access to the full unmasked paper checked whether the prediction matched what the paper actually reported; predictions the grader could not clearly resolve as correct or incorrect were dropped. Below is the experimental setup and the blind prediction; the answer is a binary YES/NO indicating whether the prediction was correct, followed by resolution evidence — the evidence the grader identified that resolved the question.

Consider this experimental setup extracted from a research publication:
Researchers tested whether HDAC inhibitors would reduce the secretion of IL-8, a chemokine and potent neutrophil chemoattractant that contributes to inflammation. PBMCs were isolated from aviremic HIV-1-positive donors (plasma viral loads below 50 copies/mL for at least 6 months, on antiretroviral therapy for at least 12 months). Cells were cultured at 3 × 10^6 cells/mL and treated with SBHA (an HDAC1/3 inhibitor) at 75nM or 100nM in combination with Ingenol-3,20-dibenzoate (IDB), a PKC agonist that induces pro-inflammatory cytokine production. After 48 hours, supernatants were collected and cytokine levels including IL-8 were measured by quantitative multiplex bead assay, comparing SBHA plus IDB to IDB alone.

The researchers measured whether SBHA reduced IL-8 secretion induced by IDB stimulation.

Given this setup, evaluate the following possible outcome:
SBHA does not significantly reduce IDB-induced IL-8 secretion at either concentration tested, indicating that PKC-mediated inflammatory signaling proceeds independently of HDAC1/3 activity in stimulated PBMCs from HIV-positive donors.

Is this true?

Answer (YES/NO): YES